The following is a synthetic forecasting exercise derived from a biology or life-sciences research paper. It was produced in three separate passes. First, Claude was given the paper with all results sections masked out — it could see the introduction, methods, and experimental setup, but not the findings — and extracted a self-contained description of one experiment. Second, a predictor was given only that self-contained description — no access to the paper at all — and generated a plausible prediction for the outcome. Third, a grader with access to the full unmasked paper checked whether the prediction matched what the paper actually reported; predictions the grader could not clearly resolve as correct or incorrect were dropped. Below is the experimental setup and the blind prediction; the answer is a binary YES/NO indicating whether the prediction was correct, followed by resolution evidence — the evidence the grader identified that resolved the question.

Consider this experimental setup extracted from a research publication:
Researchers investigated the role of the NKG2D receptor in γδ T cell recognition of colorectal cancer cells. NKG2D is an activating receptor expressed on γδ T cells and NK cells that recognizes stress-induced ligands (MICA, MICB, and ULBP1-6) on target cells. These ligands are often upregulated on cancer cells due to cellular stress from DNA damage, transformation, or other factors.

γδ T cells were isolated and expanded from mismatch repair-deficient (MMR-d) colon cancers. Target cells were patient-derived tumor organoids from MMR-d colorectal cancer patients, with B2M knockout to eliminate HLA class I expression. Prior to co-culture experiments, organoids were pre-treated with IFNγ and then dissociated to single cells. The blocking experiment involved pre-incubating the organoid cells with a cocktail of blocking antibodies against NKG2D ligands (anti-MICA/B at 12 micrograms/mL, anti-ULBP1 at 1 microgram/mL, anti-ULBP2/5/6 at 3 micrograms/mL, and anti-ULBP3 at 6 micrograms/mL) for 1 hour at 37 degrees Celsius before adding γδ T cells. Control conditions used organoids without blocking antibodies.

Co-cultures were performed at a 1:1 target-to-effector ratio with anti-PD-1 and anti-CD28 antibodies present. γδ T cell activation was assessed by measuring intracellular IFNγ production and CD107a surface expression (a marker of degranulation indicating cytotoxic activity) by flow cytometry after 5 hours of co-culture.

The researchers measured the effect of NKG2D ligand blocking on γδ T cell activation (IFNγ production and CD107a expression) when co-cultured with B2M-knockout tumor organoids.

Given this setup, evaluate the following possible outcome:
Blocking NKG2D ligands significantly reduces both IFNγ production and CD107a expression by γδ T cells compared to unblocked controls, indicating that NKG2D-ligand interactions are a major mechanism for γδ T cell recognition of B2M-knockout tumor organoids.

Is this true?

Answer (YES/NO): NO